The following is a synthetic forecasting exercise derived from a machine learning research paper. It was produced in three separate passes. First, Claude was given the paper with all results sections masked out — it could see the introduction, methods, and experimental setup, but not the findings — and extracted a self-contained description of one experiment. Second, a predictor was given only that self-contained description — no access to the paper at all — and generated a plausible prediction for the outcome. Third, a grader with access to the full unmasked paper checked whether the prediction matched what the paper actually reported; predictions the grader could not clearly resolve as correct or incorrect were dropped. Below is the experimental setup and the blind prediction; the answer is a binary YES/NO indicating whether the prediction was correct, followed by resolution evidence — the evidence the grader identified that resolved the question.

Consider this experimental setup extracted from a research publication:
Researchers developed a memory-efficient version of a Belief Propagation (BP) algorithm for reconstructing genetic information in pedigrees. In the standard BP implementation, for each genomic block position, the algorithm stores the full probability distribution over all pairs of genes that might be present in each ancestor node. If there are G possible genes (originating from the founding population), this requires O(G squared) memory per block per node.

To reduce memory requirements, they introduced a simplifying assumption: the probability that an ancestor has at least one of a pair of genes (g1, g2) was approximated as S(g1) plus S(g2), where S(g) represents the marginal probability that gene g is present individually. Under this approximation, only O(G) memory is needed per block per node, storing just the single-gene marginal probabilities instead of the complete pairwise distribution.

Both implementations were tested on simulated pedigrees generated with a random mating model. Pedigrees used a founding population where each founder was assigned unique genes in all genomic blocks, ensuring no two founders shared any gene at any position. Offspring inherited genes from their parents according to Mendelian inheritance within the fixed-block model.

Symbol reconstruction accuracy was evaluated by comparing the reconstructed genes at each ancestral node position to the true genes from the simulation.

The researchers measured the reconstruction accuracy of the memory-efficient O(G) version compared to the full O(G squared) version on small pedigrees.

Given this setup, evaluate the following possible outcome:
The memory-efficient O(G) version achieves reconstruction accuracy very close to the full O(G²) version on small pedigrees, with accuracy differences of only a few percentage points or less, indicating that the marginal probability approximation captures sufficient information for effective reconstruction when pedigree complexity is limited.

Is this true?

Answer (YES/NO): YES